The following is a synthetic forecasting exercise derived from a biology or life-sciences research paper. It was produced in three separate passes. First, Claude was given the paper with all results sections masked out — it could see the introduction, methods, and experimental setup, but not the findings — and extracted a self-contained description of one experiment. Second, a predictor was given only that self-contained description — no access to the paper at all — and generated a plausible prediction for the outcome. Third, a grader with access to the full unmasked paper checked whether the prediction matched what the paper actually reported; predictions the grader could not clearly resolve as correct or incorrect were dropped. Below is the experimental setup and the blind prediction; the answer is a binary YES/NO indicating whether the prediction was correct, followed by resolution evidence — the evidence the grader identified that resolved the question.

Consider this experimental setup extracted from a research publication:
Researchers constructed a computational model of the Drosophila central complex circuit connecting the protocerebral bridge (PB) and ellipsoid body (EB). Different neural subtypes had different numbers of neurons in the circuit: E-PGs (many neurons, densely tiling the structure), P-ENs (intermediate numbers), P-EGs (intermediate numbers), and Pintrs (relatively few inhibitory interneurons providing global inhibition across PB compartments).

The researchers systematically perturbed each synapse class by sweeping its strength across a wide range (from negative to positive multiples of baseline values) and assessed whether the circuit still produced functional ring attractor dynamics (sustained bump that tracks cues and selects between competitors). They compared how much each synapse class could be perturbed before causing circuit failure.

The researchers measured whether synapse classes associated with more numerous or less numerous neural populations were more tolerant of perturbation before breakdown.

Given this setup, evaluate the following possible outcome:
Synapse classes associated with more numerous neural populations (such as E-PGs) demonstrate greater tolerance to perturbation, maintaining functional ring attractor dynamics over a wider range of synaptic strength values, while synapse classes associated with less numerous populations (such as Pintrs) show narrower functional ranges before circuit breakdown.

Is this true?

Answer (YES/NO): NO